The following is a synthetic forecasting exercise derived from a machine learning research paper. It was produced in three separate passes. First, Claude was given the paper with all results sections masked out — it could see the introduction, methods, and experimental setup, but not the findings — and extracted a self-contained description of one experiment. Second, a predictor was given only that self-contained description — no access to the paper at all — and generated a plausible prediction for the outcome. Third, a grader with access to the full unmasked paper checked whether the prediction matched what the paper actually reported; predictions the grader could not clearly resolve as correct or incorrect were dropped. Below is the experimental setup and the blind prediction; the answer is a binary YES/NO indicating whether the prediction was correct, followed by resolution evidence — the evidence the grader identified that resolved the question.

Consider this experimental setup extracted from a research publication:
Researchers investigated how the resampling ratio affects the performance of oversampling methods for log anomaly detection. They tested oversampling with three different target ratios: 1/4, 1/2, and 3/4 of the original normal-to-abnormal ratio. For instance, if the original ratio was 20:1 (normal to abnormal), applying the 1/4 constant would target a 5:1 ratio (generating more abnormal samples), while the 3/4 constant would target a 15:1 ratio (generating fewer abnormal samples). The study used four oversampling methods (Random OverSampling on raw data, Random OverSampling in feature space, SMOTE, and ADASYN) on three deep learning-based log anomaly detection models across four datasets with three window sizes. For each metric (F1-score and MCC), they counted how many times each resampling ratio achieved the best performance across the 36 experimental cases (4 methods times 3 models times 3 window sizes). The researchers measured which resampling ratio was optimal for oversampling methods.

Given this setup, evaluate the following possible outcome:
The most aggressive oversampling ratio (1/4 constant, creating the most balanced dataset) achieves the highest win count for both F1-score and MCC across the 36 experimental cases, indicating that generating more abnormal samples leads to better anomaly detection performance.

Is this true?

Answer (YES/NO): YES